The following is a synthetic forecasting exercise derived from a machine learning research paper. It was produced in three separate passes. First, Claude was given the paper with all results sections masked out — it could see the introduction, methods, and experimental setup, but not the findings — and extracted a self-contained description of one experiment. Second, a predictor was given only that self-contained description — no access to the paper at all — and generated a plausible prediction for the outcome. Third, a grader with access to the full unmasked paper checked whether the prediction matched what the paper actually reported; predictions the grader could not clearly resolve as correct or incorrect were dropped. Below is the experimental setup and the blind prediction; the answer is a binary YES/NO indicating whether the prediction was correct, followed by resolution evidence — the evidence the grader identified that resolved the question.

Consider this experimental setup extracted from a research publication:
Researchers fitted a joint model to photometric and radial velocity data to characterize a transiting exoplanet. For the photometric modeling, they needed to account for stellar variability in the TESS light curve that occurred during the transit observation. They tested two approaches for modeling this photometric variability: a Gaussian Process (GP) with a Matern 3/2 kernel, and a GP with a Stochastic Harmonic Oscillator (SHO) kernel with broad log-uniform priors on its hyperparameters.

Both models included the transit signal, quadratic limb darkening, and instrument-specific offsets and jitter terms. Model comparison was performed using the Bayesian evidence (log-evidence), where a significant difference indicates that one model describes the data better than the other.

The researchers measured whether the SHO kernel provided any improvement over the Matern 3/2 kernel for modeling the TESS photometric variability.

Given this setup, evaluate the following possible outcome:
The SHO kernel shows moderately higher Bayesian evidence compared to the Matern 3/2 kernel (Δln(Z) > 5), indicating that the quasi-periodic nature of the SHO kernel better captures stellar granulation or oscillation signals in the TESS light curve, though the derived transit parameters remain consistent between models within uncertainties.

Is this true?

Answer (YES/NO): NO